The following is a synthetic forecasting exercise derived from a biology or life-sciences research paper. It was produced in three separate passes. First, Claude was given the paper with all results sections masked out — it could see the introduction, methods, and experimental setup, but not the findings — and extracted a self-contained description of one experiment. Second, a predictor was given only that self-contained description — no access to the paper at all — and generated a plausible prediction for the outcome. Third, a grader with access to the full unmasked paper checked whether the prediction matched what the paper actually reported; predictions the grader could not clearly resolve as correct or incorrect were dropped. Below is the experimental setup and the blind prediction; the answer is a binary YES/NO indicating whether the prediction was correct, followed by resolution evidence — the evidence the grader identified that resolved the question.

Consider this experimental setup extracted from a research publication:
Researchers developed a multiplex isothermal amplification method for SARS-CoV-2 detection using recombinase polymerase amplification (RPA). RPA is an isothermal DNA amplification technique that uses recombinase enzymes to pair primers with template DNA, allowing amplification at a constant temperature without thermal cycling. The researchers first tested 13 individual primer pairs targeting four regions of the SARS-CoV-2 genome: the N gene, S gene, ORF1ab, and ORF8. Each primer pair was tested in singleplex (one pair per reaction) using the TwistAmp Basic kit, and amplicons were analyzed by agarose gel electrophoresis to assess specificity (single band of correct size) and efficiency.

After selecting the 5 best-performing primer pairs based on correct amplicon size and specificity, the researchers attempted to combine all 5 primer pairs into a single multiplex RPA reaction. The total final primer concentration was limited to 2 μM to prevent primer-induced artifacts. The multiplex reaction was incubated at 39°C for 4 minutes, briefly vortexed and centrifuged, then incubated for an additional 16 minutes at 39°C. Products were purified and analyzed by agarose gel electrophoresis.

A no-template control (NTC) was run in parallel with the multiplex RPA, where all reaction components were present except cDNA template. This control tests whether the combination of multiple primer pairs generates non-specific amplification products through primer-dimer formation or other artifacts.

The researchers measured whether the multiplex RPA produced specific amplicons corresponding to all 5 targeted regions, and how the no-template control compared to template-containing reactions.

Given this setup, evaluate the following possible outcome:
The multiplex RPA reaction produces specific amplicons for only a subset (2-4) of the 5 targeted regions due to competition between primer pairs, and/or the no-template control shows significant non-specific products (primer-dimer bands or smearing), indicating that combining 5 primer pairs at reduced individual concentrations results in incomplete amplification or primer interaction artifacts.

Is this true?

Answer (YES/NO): NO